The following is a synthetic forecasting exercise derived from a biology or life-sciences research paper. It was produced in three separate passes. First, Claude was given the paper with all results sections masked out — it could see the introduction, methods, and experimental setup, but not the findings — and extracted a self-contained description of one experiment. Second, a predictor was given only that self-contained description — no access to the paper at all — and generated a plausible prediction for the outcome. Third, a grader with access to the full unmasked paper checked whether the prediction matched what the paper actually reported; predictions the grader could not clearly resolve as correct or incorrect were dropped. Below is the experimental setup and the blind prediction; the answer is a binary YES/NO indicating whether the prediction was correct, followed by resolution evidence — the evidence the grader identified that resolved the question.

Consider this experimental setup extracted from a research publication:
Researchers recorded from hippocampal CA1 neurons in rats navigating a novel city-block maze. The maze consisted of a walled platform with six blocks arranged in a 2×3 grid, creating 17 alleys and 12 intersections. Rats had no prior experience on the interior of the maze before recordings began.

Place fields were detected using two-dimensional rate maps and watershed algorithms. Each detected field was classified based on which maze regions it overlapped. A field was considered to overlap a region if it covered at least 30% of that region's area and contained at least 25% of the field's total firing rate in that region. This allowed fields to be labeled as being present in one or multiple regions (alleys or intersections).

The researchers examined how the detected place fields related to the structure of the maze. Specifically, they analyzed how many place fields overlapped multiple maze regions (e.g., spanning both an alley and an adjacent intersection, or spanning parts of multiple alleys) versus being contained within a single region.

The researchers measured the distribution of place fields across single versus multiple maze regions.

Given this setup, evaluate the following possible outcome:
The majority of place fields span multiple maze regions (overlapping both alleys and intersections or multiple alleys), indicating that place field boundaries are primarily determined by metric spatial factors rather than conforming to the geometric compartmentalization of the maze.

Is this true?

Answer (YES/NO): NO